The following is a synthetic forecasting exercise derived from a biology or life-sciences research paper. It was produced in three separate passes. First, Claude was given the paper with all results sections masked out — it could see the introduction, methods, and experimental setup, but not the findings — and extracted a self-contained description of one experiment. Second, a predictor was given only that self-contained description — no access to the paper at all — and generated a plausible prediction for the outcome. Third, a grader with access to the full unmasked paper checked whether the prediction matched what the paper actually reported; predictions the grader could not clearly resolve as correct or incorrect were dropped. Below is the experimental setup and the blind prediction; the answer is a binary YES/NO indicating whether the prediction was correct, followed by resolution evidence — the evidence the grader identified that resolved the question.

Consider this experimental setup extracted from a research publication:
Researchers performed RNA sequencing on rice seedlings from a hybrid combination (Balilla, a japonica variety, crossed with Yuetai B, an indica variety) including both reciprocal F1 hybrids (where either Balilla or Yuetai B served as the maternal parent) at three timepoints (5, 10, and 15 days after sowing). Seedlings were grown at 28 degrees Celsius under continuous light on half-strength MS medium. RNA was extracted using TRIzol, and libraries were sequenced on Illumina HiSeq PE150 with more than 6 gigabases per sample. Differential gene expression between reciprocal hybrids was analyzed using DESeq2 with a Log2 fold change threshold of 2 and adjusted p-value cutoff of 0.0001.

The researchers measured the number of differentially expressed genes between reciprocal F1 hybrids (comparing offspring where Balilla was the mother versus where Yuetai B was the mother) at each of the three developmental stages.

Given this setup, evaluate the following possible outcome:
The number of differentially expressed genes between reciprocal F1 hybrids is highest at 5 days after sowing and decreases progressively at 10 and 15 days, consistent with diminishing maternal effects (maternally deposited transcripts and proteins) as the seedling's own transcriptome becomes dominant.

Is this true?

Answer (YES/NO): NO